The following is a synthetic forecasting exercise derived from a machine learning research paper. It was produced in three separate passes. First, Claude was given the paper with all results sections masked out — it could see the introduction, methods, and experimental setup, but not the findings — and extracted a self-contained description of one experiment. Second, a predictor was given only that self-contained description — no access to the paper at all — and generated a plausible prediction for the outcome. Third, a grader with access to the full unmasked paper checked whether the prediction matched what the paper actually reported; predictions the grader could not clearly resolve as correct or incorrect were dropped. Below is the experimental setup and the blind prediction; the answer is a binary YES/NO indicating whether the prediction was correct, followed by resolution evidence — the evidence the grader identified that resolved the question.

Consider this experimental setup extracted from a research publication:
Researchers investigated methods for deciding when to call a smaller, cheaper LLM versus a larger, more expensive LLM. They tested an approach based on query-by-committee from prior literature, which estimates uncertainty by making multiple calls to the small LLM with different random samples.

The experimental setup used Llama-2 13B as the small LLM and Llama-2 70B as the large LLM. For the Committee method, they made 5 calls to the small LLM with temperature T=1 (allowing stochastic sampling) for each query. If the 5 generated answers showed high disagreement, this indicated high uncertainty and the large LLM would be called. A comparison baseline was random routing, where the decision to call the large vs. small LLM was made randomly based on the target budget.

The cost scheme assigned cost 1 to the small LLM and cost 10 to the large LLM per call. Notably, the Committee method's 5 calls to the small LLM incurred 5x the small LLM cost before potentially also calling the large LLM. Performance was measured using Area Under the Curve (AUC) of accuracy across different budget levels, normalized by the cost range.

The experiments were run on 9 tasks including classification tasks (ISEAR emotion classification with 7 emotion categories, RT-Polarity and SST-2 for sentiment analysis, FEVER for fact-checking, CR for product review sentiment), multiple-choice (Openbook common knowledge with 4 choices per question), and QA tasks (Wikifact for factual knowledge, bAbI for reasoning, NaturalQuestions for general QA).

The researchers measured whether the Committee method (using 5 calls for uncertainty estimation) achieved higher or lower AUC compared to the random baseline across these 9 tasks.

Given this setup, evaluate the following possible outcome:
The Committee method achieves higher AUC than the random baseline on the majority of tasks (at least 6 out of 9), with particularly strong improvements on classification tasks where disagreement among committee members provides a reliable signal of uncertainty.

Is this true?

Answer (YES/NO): NO